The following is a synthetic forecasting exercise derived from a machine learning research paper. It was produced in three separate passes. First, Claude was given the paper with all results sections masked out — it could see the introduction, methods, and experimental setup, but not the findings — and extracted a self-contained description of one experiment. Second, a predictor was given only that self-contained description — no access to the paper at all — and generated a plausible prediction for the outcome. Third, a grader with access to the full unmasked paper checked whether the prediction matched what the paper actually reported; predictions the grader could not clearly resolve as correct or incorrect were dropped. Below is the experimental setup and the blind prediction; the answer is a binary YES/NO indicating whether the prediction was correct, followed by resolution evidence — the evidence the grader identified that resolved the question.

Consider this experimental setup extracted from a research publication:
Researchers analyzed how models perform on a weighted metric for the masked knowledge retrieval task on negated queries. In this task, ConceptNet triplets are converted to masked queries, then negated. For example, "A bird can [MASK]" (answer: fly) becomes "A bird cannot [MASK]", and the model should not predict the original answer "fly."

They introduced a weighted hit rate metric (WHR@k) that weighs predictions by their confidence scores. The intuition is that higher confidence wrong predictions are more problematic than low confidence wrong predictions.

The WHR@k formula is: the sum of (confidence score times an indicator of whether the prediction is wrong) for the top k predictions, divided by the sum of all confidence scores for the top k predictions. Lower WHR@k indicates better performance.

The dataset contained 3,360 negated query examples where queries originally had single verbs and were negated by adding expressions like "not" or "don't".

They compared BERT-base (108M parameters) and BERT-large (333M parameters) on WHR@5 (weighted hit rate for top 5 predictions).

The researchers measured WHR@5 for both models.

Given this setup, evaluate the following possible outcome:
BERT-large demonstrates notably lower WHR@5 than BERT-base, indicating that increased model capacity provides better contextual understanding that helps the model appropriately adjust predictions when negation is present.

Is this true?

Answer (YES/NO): NO